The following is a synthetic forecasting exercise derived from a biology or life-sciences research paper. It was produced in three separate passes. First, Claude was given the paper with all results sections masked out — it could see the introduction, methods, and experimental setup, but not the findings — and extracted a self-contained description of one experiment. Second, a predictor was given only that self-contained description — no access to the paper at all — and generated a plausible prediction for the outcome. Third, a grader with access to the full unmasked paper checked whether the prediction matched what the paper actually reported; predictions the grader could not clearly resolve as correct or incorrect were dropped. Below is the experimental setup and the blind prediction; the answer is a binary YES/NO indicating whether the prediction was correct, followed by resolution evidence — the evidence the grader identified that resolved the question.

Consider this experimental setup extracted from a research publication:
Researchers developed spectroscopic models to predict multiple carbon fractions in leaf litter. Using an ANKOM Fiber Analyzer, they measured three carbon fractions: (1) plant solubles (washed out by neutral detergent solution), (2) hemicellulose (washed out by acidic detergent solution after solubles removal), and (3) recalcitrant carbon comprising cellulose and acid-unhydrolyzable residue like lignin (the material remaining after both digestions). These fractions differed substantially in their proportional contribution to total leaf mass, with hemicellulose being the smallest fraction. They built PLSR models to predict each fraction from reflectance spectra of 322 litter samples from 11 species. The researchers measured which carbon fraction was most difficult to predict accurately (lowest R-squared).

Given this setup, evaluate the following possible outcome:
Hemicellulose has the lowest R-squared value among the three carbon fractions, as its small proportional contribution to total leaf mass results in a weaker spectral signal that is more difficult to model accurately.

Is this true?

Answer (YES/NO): YES